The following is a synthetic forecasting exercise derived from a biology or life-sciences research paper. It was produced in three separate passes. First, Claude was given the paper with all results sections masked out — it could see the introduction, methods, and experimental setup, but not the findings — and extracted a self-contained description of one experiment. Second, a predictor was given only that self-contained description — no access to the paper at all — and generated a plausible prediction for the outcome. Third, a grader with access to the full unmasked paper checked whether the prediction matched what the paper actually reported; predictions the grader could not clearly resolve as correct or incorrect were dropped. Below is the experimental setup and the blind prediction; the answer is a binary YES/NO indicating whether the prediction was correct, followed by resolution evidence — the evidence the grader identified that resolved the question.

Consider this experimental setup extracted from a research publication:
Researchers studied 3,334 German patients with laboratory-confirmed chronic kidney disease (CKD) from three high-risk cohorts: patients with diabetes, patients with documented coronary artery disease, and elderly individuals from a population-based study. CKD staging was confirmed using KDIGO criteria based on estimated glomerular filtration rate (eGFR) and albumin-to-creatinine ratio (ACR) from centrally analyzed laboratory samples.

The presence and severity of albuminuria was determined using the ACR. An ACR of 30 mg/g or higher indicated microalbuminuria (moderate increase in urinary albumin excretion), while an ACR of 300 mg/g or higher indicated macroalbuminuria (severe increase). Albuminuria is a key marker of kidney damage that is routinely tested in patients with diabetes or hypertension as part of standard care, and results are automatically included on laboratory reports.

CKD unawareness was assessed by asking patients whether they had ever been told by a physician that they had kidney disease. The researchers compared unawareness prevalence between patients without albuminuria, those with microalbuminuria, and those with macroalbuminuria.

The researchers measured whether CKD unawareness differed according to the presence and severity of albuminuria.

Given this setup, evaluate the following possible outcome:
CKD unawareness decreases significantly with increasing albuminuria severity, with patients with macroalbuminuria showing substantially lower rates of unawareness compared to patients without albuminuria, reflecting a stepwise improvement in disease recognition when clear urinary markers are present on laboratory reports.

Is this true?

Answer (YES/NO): NO